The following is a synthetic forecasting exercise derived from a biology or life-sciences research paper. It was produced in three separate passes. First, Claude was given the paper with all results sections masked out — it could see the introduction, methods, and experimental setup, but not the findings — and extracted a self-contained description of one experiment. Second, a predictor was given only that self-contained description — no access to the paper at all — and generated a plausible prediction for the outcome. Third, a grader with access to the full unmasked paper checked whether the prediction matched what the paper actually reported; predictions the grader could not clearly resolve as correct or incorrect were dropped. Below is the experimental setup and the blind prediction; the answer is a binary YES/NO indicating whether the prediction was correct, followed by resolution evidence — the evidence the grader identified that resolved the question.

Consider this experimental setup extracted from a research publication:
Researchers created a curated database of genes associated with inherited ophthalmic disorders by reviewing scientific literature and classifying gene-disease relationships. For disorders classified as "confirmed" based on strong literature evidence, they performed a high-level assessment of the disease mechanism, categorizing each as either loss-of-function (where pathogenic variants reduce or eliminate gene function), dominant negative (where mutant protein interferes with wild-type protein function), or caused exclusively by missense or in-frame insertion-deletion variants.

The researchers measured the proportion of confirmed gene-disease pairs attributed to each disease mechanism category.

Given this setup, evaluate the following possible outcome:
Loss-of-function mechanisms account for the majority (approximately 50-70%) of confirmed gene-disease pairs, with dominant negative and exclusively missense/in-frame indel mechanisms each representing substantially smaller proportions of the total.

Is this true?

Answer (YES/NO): NO